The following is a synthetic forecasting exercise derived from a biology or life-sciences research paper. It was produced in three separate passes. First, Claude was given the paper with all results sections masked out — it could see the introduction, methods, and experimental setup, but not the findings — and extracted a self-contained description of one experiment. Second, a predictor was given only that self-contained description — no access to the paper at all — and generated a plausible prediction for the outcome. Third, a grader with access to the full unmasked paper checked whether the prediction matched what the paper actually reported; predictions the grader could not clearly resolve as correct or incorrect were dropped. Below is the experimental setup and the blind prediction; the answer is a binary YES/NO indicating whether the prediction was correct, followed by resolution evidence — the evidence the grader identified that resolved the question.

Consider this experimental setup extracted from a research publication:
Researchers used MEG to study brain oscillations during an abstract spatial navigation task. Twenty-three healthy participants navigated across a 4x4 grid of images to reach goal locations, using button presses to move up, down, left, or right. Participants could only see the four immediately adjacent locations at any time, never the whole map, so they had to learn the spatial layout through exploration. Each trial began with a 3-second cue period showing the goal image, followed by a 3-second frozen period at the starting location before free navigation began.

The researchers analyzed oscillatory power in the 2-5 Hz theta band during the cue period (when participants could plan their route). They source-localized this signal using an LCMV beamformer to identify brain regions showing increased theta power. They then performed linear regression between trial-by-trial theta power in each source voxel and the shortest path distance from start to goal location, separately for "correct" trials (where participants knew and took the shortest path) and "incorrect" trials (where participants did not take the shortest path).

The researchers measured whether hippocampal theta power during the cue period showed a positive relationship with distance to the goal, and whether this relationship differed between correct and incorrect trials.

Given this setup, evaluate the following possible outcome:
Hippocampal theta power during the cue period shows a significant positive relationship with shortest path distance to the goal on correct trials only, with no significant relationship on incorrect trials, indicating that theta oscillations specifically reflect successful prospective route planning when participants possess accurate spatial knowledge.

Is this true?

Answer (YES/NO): YES